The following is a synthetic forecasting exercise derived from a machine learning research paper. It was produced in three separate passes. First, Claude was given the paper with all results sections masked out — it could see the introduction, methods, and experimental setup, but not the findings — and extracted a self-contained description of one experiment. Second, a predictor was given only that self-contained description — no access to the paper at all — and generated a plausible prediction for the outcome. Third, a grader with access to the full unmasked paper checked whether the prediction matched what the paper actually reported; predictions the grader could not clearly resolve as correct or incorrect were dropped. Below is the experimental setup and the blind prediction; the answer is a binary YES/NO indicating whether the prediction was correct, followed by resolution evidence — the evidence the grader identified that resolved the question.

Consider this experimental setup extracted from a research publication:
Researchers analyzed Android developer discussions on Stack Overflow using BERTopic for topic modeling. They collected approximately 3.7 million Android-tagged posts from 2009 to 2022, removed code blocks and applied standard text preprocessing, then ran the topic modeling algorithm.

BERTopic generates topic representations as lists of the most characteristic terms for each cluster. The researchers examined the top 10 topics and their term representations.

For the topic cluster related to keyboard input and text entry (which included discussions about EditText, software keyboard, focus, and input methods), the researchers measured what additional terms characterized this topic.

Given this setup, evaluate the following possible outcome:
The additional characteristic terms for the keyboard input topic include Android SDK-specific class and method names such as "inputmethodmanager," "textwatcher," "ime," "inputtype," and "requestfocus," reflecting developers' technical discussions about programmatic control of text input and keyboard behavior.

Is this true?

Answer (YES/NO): NO